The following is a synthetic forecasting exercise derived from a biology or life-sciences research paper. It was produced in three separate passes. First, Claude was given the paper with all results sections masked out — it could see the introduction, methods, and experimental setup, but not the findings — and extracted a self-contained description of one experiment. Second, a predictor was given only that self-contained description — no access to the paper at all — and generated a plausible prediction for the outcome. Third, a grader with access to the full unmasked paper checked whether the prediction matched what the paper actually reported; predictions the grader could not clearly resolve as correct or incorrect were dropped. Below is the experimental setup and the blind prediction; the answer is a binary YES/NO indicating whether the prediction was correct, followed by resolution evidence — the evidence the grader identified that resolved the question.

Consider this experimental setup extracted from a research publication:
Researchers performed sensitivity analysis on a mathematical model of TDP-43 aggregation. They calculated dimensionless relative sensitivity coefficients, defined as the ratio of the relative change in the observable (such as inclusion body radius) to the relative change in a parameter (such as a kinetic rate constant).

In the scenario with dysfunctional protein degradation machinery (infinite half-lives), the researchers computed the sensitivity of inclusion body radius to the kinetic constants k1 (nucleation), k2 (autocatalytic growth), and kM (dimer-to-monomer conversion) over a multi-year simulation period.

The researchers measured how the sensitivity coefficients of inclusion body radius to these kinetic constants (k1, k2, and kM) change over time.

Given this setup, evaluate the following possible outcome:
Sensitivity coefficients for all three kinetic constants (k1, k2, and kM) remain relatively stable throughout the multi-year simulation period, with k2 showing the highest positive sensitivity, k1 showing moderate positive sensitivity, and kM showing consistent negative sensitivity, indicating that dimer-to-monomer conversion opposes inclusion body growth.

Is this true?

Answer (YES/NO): NO